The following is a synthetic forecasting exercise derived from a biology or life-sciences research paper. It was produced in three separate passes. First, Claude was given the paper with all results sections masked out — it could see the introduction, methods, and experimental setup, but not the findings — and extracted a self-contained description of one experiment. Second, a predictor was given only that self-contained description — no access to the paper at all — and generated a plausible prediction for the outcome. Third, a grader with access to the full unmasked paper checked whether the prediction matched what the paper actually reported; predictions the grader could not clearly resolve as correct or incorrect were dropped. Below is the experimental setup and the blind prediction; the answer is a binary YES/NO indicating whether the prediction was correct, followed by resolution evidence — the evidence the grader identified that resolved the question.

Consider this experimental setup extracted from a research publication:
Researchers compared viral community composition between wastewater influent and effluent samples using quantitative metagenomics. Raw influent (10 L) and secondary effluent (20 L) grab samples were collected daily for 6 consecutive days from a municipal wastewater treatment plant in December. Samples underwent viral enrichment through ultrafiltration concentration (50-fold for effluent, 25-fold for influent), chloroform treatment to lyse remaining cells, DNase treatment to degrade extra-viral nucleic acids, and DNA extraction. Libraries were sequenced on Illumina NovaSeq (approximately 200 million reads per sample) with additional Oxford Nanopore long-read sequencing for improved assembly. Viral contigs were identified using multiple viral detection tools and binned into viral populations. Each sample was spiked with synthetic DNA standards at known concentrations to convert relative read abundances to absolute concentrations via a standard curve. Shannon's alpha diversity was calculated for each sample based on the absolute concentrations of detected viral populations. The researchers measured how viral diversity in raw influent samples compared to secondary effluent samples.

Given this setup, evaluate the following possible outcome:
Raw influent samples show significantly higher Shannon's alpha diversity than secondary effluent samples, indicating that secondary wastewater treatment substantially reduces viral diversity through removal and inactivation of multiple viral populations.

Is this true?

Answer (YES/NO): NO